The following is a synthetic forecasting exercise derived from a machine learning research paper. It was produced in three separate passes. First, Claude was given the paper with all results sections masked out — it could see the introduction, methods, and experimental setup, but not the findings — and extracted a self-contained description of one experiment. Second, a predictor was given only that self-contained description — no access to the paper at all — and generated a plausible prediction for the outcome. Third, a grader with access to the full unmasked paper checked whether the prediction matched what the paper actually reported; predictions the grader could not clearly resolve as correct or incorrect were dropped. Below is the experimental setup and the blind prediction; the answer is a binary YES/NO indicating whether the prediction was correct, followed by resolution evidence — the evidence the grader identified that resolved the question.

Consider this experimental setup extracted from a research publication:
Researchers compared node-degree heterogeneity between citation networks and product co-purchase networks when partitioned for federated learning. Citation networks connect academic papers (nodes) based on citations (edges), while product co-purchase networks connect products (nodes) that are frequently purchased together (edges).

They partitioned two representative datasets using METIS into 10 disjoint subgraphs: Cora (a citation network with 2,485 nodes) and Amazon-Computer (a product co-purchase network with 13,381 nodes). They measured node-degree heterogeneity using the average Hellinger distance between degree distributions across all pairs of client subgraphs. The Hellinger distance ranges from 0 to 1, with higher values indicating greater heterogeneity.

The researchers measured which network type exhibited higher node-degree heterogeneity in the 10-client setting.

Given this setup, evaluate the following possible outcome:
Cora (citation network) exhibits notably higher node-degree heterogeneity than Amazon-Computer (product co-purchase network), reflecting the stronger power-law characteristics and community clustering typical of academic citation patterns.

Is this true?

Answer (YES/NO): YES